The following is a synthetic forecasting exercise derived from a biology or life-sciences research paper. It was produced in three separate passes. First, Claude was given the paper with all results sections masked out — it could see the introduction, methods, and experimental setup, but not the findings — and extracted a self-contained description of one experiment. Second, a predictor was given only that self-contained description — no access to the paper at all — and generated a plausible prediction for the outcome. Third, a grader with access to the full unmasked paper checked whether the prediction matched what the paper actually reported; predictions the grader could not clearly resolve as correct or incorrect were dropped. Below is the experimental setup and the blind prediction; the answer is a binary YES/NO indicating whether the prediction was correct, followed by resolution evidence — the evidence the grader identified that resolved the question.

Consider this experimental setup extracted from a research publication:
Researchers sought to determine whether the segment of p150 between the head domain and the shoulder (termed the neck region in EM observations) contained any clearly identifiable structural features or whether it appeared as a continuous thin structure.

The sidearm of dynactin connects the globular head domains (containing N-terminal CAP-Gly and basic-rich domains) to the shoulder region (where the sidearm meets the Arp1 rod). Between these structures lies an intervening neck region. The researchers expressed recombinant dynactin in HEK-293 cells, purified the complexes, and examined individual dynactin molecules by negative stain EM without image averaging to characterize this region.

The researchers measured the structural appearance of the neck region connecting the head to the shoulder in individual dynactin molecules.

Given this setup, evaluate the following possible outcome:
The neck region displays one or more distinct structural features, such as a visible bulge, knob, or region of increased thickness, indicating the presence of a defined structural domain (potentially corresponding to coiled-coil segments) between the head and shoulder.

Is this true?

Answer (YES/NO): NO